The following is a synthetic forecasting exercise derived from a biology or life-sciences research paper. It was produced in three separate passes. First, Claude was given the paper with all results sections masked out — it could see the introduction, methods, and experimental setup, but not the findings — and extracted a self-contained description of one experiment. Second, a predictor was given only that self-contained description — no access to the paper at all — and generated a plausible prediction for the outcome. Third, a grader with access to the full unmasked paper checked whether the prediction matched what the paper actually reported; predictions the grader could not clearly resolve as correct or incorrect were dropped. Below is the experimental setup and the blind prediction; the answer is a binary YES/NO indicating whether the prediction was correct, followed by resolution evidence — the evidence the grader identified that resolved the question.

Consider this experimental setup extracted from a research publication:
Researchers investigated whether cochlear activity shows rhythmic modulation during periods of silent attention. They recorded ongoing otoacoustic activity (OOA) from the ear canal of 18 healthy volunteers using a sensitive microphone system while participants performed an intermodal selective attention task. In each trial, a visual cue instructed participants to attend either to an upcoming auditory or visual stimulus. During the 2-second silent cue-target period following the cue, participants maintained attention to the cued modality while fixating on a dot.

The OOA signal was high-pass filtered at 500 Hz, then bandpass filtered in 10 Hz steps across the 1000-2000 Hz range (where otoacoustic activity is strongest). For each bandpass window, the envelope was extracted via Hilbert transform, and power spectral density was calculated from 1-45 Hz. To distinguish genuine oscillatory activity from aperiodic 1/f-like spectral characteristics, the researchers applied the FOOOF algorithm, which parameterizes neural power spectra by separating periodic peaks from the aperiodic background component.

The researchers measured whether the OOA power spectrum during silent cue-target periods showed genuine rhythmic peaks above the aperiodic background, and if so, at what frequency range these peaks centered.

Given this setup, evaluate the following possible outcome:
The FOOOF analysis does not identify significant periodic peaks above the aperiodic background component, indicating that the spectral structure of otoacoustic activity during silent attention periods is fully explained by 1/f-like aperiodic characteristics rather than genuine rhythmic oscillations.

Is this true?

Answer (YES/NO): NO